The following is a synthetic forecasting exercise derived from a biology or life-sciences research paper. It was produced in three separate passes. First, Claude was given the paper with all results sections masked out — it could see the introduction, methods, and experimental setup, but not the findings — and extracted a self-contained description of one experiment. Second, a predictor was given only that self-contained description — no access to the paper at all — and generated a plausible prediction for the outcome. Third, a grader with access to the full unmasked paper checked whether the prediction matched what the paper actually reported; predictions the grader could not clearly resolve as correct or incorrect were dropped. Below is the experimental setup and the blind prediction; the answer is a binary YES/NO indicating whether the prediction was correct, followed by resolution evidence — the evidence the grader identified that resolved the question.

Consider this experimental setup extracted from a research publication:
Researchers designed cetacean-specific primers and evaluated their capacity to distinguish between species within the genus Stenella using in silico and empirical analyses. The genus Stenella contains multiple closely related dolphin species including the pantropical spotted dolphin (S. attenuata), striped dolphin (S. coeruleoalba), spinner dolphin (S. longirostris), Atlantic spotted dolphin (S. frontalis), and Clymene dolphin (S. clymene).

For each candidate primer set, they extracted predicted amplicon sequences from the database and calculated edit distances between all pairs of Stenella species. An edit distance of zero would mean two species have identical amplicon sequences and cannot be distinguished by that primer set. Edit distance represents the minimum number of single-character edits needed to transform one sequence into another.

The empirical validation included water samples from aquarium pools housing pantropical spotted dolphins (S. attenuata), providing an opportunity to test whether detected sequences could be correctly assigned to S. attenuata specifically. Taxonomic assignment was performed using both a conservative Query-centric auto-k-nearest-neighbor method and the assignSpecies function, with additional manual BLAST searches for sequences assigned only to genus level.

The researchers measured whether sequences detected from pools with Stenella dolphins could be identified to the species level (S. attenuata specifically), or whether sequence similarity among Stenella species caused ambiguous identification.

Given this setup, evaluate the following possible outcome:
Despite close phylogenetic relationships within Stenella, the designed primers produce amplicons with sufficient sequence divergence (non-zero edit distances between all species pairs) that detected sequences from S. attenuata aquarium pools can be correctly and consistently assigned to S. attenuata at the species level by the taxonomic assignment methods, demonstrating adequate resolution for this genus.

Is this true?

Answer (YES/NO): NO